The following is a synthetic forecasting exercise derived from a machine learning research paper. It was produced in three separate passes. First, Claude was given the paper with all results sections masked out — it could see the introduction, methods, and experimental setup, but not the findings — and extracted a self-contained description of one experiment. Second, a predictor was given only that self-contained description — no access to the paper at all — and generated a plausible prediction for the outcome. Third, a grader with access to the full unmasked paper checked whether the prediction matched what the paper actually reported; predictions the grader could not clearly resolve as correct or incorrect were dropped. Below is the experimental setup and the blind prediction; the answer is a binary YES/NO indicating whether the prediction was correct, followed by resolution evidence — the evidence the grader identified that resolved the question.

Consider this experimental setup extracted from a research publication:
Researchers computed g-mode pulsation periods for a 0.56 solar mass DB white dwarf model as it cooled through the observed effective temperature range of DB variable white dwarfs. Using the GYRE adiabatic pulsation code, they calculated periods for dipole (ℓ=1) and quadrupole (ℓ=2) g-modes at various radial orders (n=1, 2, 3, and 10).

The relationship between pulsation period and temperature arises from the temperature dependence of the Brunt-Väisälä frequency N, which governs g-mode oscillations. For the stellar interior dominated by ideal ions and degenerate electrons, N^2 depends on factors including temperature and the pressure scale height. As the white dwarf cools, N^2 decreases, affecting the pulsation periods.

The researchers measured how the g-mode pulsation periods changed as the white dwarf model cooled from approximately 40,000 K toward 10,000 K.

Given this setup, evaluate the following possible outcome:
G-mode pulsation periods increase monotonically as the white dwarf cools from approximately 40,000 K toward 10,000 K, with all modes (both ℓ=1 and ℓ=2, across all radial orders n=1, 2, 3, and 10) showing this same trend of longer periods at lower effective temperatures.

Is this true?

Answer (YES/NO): YES